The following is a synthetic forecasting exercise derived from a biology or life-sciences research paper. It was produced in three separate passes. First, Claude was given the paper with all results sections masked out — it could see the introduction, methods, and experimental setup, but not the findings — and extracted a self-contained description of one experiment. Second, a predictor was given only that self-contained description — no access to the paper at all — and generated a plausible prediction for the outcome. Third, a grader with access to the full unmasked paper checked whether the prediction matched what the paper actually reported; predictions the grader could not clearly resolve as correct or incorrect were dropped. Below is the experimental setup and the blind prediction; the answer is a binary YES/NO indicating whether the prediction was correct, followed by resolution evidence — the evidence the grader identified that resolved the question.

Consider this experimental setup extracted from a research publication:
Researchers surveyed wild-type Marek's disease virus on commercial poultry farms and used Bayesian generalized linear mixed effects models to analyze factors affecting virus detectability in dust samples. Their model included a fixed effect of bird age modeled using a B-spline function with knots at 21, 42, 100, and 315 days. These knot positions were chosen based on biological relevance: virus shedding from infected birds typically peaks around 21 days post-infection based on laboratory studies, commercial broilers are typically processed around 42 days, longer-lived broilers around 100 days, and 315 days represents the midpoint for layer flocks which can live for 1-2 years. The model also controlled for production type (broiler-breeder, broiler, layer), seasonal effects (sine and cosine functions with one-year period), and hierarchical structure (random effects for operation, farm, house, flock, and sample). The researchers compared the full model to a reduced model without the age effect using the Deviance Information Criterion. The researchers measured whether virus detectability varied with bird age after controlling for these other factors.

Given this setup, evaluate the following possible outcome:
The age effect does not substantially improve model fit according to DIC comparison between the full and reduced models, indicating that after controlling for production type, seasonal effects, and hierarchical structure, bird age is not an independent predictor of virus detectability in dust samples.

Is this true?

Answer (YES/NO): NO